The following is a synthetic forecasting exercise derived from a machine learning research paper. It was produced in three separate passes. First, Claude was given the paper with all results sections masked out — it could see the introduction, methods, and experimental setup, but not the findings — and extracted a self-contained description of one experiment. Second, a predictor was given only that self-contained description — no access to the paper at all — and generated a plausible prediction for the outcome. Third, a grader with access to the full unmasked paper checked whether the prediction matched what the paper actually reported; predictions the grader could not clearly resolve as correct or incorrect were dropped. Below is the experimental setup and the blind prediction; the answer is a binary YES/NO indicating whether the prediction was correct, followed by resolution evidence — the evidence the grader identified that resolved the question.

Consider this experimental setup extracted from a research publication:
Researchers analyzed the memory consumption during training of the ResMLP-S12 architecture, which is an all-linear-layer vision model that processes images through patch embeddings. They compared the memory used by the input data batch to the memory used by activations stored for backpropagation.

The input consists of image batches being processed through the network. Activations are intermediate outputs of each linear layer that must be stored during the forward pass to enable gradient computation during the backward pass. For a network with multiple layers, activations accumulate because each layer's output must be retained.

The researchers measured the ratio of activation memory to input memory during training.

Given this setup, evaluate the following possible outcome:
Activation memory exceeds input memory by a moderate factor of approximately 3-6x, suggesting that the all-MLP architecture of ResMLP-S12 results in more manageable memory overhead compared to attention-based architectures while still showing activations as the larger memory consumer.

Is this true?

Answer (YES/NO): NO